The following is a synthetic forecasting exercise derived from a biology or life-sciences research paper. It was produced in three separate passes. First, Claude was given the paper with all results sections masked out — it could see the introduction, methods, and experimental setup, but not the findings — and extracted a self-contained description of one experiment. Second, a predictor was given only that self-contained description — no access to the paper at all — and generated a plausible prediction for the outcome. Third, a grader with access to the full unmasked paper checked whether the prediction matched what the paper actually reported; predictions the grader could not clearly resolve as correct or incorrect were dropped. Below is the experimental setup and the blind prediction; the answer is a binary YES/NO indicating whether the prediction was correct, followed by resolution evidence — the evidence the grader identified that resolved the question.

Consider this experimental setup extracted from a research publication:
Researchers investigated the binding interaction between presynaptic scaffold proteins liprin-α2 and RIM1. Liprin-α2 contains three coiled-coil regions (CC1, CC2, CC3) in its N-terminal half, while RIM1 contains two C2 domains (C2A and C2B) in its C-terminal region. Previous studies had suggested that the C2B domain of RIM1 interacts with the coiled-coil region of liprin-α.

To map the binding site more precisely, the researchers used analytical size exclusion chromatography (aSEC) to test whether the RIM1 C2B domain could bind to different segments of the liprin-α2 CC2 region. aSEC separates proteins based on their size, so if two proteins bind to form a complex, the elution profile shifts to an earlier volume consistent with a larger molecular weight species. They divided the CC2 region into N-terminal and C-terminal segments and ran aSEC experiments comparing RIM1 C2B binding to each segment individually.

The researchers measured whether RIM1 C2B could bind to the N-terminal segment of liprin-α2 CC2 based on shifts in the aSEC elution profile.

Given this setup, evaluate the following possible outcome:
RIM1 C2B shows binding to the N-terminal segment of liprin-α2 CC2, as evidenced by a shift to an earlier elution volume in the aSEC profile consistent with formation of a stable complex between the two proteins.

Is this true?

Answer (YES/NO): YES